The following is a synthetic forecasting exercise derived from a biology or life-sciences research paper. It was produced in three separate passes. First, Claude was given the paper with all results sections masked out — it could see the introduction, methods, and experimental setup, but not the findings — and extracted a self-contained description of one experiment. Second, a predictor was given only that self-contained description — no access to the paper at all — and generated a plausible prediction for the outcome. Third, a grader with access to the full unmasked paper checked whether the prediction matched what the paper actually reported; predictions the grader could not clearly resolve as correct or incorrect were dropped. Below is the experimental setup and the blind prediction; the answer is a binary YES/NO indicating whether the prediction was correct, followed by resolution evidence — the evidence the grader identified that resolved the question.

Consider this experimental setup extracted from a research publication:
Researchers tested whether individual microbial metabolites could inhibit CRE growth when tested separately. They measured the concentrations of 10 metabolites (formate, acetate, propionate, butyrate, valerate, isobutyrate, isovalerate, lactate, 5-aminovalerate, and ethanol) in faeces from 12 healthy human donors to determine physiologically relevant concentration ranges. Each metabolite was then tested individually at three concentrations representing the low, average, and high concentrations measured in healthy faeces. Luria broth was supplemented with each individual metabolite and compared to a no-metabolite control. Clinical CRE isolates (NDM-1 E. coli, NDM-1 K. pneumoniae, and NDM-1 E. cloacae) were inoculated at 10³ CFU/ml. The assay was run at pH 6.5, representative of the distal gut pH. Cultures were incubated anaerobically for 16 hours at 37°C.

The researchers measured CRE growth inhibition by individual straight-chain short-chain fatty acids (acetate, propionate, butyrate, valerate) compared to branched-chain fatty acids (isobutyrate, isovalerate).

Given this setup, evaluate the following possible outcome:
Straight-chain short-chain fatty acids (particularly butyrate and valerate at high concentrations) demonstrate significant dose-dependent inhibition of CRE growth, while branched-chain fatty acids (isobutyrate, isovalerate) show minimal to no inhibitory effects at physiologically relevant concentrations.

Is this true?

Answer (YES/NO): NO